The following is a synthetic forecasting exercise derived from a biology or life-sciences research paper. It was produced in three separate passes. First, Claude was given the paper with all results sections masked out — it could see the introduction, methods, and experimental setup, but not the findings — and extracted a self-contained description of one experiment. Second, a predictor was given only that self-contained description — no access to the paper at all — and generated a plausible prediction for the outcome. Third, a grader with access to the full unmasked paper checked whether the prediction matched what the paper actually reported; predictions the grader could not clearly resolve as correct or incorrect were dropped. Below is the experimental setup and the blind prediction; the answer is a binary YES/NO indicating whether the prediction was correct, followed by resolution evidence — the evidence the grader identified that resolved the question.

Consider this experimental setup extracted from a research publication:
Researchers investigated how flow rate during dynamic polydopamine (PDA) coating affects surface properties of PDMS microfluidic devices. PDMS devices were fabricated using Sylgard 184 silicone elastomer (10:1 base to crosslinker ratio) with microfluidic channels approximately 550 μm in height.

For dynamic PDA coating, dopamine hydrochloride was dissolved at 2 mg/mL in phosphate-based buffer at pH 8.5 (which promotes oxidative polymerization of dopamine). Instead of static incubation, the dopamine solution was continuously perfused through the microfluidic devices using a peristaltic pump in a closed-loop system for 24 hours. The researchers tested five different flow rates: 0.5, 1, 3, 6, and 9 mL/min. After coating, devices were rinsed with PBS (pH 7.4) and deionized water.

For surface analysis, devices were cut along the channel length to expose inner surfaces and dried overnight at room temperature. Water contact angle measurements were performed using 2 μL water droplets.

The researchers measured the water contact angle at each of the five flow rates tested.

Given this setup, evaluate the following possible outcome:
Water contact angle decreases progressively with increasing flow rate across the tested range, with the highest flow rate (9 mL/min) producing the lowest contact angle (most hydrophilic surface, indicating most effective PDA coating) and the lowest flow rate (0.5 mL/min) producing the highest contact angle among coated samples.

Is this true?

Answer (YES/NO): NO